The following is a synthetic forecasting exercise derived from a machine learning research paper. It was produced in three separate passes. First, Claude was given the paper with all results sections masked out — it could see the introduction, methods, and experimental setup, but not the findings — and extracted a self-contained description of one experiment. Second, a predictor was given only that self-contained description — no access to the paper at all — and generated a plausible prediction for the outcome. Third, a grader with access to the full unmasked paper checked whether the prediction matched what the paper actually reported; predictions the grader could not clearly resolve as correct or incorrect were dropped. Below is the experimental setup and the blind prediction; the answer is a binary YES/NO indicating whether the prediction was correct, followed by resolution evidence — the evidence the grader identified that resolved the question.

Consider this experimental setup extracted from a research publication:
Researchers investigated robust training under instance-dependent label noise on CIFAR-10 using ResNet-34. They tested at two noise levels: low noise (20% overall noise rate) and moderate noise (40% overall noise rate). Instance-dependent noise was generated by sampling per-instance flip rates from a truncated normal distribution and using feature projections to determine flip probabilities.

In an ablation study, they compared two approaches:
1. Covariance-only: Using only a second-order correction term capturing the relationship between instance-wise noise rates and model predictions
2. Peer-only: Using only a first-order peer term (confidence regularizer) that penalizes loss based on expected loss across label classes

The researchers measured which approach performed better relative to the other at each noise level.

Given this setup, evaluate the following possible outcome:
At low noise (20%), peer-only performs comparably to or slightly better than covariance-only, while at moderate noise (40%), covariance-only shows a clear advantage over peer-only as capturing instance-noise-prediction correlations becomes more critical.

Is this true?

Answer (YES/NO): NO